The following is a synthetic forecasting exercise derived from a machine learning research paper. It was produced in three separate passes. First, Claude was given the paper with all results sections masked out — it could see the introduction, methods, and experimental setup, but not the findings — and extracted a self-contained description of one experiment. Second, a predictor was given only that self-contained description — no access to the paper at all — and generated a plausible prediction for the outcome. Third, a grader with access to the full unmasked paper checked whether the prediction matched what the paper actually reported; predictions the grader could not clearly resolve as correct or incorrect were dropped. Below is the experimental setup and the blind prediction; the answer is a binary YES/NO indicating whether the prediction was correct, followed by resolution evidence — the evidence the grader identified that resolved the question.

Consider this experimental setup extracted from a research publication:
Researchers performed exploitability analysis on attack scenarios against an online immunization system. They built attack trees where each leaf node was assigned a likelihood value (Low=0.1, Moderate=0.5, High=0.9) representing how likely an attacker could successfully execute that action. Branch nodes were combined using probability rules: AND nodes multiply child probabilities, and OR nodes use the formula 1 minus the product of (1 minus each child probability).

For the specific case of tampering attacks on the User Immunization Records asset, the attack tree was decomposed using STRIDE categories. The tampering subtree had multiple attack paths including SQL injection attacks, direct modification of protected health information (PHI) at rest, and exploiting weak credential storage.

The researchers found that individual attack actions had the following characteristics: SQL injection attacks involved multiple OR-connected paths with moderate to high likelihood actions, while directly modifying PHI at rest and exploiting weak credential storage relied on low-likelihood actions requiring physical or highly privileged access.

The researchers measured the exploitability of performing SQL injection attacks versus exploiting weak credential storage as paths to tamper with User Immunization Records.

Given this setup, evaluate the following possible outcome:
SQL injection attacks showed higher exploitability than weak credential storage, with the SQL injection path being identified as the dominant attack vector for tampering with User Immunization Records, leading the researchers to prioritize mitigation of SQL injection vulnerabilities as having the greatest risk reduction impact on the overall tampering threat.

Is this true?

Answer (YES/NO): NO